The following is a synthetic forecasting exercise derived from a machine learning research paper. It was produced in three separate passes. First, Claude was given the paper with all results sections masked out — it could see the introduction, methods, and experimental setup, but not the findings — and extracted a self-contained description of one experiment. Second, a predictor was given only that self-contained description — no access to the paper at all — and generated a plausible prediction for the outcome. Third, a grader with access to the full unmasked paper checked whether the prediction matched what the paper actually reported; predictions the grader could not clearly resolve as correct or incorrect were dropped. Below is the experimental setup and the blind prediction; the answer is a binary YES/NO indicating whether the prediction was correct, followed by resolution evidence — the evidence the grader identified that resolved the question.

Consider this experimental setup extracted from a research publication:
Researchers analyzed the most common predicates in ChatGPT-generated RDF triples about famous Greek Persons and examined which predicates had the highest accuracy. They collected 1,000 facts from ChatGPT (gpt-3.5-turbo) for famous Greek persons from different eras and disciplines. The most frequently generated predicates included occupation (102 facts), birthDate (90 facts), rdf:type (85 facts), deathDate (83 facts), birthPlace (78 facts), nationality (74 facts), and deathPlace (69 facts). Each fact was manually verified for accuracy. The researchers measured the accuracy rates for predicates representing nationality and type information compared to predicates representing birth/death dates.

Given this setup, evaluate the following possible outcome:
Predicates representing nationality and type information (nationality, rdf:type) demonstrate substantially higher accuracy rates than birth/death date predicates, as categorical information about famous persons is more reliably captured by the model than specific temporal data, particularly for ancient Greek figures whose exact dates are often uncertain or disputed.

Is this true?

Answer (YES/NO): YES